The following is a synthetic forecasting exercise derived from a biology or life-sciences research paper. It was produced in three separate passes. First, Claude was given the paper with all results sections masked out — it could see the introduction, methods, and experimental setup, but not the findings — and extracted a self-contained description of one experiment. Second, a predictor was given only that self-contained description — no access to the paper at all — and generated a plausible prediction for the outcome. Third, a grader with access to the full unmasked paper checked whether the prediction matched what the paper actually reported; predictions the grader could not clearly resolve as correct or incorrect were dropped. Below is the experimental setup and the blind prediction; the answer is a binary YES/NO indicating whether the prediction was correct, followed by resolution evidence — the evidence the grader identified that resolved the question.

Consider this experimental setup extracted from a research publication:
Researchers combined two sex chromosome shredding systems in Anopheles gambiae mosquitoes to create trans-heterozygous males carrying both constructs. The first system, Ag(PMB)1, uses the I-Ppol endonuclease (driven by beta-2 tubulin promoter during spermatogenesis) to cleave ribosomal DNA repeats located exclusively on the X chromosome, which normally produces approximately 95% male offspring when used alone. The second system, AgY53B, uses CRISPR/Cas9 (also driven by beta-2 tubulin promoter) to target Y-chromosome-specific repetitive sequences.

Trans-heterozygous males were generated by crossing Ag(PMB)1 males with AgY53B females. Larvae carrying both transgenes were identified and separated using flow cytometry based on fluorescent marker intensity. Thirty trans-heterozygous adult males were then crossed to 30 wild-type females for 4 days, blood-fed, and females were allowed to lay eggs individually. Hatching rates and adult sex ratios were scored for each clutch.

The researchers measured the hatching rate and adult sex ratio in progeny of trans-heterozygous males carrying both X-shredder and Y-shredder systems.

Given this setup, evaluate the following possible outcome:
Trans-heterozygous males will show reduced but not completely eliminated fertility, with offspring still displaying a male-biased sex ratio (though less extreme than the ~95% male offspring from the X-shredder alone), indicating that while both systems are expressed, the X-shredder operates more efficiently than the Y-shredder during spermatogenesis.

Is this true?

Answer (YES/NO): NO